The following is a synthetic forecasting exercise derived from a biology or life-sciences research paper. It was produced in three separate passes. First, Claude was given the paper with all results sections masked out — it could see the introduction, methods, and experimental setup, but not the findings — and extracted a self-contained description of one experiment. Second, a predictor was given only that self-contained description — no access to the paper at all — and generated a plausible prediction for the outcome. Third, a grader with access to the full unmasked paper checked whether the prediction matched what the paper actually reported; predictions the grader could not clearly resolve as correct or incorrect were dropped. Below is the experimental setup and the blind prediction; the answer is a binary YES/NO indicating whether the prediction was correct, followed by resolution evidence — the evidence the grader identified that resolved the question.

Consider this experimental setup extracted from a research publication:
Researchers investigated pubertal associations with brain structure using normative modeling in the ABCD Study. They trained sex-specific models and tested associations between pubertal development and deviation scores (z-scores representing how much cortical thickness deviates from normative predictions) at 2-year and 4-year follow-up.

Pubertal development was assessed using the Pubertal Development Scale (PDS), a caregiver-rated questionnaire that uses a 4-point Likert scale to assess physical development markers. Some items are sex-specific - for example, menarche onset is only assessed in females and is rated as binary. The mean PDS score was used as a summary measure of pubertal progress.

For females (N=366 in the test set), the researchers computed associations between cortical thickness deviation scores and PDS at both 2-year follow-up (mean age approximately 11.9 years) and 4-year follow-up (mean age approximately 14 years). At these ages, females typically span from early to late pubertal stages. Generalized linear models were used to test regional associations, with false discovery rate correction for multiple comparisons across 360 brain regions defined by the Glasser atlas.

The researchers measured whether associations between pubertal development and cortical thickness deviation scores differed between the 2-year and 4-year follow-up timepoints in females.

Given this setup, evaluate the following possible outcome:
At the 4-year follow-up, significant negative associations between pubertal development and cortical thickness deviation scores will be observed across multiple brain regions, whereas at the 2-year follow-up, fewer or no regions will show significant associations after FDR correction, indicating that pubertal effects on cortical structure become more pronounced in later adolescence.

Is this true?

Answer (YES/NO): NO